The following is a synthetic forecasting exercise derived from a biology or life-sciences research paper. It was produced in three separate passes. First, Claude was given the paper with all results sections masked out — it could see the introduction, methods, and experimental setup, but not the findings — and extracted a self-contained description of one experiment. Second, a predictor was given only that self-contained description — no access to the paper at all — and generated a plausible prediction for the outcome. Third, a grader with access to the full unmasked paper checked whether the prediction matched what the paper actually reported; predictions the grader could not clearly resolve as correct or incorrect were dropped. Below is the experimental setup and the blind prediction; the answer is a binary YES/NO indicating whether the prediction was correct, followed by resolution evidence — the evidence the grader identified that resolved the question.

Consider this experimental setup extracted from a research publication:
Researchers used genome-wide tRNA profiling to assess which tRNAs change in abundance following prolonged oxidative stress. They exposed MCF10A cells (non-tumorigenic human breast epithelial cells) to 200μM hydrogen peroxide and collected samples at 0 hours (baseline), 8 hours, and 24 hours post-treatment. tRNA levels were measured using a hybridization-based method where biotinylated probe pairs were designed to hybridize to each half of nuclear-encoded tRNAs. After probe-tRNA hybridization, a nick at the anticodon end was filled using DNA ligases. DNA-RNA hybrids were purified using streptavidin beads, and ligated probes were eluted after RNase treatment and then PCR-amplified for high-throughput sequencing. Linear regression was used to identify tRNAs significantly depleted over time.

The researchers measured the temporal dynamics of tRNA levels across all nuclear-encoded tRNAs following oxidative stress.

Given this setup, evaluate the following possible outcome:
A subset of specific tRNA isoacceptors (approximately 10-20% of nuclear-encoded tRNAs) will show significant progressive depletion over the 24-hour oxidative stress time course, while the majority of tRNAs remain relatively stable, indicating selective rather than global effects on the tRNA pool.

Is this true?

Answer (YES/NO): YES